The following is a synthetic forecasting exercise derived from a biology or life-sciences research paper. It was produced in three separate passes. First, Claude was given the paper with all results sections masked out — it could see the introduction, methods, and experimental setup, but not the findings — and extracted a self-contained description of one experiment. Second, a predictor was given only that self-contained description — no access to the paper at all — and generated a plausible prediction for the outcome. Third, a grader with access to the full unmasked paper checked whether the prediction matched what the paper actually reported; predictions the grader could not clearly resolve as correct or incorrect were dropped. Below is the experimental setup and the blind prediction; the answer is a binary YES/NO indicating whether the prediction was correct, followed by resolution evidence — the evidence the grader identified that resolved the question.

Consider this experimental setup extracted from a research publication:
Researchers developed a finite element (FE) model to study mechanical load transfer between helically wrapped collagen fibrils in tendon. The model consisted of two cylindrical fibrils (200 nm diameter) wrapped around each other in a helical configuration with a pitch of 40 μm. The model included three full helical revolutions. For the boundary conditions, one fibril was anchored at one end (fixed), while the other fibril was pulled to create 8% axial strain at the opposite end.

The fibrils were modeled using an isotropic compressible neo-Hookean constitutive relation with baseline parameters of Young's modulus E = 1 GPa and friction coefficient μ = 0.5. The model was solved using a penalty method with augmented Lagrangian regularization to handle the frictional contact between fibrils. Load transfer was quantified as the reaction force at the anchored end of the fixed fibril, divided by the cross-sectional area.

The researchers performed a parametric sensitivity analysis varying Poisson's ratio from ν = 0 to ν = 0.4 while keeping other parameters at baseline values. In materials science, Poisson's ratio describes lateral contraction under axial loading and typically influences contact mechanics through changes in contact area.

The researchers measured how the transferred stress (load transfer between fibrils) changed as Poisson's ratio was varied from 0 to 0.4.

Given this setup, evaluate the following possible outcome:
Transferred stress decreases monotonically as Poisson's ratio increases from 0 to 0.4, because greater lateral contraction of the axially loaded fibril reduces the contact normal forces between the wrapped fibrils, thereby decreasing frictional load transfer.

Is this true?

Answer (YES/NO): NO